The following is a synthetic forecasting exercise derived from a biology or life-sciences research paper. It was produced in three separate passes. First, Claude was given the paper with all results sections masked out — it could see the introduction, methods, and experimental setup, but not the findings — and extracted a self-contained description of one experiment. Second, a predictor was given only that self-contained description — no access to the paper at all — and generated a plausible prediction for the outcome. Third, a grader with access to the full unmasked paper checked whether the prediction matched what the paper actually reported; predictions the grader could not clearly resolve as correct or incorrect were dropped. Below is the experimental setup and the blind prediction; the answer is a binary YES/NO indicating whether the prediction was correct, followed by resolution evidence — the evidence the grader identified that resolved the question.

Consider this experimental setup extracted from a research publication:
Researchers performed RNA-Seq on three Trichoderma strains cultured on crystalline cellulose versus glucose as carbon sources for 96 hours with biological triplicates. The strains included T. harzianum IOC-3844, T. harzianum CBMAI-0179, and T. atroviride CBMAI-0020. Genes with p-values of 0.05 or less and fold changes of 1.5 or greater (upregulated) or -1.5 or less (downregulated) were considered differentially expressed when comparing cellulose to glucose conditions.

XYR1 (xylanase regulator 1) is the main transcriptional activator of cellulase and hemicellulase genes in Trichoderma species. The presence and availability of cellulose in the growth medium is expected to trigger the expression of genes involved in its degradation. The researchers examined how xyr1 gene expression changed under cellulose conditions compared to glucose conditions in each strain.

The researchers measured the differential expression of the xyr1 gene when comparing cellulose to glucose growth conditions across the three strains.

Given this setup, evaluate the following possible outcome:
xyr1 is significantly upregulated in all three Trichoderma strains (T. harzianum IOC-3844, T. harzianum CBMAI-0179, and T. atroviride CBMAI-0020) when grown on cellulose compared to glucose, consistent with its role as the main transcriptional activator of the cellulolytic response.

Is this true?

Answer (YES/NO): NO